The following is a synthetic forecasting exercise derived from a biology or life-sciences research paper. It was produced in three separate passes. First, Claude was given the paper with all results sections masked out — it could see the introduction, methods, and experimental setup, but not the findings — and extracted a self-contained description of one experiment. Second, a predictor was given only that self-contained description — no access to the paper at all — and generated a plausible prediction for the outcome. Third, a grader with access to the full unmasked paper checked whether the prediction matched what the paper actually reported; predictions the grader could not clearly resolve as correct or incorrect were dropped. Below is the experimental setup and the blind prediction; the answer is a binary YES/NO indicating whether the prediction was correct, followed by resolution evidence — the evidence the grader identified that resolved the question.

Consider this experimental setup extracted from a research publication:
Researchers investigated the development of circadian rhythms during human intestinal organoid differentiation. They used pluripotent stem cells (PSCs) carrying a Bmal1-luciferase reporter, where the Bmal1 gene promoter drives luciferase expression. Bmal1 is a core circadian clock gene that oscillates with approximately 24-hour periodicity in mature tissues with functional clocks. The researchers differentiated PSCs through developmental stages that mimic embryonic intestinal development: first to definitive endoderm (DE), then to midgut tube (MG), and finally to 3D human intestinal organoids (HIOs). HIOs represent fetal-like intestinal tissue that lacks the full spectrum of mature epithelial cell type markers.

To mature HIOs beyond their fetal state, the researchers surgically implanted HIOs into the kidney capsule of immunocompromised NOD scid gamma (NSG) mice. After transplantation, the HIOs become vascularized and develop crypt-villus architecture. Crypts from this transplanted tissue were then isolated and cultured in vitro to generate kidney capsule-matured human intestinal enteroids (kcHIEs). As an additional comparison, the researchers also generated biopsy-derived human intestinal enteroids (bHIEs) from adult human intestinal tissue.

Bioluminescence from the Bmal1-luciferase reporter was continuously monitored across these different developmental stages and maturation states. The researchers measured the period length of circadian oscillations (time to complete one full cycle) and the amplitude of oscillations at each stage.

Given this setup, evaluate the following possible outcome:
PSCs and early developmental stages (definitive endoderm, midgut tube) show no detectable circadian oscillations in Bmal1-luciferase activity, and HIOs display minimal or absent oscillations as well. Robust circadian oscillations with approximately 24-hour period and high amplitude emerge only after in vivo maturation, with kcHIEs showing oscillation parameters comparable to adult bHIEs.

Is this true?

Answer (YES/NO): NO